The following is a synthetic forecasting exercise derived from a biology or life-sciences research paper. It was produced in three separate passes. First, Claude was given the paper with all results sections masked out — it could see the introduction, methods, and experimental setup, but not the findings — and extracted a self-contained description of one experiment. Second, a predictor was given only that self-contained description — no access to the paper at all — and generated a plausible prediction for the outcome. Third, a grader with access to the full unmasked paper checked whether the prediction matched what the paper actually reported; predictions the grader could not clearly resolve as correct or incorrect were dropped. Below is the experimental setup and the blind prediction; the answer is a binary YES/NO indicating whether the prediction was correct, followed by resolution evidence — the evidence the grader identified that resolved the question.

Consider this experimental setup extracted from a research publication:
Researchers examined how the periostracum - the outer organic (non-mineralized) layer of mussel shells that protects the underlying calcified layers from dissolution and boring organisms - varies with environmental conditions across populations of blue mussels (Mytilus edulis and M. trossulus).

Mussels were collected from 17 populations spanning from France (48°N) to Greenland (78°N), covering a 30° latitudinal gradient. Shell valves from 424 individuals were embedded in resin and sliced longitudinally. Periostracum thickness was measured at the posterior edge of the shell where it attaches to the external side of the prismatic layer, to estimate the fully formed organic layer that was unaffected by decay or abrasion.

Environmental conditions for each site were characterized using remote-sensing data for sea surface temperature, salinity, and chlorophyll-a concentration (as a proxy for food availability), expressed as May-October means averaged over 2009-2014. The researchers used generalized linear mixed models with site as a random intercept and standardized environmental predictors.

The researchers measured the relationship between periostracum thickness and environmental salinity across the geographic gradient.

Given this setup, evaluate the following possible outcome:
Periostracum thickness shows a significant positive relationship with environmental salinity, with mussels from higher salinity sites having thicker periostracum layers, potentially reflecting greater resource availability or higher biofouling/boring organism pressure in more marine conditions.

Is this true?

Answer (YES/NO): NO